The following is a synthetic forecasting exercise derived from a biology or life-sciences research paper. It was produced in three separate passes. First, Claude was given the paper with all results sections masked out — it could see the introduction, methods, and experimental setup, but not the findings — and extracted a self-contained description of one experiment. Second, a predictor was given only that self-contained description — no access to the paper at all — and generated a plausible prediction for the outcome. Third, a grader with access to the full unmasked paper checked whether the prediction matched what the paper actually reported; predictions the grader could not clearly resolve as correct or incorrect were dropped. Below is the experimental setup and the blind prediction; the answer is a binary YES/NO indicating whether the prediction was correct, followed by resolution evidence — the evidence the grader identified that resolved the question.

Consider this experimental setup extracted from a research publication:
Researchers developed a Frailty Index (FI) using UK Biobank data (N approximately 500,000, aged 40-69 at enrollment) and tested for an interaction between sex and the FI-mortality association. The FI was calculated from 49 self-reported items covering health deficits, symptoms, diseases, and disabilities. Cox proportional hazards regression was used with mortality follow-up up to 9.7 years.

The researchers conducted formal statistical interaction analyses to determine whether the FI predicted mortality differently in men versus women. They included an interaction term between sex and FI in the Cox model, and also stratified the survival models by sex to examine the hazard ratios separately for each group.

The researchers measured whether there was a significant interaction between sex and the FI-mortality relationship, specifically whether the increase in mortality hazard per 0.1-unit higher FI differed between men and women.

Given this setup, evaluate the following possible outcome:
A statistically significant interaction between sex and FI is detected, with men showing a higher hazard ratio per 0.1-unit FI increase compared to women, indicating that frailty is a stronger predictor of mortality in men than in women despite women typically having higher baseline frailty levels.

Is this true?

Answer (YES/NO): YES